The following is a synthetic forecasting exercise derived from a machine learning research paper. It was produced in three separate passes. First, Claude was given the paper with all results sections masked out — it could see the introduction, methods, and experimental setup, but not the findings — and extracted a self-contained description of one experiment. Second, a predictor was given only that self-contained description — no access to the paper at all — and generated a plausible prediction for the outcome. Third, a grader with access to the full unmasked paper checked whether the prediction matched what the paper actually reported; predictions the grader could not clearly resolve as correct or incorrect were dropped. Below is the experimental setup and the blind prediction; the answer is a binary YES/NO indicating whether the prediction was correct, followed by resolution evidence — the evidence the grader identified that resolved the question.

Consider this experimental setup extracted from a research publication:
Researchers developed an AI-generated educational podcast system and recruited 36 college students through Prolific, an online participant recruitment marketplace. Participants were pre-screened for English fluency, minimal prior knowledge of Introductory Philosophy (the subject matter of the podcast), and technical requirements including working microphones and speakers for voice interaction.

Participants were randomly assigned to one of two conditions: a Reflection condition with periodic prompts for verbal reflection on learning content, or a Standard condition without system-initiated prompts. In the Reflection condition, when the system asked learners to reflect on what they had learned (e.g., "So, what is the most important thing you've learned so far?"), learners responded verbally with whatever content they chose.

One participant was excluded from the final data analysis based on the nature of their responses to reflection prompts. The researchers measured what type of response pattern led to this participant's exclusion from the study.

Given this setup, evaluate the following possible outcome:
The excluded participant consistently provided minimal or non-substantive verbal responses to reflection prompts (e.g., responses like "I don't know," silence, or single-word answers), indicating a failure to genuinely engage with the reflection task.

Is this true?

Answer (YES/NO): NO